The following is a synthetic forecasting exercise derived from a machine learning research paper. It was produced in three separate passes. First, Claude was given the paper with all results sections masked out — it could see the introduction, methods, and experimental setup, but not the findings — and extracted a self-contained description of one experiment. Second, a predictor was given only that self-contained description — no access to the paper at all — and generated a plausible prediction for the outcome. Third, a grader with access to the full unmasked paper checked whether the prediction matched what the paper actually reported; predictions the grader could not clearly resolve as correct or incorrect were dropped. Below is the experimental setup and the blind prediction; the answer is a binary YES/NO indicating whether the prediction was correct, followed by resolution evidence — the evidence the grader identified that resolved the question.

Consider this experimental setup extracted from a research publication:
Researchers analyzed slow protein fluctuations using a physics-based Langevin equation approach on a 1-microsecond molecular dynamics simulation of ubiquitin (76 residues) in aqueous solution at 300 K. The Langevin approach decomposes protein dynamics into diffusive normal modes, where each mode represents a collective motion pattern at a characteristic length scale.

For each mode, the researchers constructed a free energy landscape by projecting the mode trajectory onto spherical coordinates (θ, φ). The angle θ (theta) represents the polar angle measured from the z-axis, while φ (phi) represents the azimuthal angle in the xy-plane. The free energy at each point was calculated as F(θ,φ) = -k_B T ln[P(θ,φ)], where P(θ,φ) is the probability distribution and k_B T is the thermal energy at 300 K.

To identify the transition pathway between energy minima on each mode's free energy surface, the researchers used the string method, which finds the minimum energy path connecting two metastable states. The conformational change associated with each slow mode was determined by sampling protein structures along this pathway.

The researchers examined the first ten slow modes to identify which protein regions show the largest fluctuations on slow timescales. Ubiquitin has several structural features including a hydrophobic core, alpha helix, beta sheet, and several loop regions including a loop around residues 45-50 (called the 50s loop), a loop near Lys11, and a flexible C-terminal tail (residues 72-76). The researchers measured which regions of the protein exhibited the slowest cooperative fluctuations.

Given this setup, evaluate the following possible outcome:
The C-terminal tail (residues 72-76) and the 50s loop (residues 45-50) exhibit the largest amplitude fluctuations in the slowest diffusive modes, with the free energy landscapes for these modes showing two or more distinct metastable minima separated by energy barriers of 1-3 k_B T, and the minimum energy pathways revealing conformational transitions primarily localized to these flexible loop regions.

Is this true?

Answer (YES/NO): NO